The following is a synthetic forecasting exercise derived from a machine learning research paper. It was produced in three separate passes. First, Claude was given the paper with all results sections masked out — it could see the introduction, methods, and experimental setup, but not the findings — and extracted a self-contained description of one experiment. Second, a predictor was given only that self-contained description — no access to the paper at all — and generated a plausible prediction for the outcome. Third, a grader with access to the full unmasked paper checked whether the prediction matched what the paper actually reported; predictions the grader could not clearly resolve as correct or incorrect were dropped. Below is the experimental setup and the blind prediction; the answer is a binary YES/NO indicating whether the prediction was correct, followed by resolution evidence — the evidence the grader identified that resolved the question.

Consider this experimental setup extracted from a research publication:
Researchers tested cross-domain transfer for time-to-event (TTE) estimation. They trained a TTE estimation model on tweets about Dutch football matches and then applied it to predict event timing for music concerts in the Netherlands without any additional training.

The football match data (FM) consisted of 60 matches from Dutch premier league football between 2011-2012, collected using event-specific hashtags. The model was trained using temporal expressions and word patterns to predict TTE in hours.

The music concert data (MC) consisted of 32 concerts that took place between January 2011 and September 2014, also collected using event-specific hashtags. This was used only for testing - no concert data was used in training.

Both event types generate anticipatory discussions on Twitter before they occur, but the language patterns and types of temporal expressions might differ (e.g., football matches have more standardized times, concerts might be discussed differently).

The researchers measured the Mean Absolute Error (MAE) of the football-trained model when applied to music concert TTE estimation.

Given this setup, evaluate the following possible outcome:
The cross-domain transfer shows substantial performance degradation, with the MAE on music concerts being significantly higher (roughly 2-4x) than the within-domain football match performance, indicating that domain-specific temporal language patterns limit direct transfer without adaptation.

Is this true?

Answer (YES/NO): YES